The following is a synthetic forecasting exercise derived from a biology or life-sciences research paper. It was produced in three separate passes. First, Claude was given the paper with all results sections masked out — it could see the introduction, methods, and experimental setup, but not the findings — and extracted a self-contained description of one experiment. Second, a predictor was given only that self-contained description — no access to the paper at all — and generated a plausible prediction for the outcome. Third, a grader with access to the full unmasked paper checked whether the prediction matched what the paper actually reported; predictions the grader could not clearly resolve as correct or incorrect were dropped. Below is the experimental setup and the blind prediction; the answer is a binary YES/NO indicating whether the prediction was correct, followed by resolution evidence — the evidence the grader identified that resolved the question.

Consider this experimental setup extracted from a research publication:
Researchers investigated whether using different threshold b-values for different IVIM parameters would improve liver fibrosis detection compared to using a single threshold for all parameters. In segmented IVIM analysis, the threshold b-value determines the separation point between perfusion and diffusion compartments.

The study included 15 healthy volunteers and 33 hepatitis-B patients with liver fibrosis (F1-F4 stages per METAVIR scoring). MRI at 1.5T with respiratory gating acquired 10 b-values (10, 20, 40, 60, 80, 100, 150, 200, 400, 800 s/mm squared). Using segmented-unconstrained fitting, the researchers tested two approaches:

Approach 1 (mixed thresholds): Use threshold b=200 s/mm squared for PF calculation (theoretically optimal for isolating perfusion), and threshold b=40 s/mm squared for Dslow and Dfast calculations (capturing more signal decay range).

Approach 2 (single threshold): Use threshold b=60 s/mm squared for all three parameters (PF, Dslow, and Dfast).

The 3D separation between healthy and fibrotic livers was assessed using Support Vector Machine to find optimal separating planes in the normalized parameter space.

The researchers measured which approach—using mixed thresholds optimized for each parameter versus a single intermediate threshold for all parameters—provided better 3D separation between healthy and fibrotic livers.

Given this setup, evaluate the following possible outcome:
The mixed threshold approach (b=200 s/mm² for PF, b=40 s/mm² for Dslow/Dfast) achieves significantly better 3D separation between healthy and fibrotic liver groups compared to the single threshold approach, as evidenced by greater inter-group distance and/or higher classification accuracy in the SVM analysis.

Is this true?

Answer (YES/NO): NO